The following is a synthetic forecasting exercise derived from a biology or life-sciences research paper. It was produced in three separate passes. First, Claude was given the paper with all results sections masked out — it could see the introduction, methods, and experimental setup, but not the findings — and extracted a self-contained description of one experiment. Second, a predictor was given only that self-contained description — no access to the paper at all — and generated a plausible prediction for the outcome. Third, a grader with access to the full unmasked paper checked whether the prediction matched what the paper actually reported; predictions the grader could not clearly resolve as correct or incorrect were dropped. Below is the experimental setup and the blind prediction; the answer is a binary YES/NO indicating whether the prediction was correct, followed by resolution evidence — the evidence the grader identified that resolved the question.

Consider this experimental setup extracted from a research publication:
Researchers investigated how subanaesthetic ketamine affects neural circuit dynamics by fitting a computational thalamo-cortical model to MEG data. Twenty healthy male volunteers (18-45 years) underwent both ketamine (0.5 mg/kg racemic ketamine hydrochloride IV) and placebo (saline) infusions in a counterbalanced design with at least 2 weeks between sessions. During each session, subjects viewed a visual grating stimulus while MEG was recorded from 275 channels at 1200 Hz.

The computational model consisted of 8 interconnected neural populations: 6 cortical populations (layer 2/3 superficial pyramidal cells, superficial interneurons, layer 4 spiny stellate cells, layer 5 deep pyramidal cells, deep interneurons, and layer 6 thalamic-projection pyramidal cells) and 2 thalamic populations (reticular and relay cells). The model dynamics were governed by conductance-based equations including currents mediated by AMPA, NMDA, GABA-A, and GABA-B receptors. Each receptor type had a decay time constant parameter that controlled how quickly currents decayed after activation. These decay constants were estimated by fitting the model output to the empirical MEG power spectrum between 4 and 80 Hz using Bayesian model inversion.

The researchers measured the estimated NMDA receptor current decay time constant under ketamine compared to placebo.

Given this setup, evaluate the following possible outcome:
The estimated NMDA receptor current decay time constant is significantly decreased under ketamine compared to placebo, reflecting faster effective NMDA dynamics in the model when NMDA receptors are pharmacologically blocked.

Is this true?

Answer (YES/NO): YES